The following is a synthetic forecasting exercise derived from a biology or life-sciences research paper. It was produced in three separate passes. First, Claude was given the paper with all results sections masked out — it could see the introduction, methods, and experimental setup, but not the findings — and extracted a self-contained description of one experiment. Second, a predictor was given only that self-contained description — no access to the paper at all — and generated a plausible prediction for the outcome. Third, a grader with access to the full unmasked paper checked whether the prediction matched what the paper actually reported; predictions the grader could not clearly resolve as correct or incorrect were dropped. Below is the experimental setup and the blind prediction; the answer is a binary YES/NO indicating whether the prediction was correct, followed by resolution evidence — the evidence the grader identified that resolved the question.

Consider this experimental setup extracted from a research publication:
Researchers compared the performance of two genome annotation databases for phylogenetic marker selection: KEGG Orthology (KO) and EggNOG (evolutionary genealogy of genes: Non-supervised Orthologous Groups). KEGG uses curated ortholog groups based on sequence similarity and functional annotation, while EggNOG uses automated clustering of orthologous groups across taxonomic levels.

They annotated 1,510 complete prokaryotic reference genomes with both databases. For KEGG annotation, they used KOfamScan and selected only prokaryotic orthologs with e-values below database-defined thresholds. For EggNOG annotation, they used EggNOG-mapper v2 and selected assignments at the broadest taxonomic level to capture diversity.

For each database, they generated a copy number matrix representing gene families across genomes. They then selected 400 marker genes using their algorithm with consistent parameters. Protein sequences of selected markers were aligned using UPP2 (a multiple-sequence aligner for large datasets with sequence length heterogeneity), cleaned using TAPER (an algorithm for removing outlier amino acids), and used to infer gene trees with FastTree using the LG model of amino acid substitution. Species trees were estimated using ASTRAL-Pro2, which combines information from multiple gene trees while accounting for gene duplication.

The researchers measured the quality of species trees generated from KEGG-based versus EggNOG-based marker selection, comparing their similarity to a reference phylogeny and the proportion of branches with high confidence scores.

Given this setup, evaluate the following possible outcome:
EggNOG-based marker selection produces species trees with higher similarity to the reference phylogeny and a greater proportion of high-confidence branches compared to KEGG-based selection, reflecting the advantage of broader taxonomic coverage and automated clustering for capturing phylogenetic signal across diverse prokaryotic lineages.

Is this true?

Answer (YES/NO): NO